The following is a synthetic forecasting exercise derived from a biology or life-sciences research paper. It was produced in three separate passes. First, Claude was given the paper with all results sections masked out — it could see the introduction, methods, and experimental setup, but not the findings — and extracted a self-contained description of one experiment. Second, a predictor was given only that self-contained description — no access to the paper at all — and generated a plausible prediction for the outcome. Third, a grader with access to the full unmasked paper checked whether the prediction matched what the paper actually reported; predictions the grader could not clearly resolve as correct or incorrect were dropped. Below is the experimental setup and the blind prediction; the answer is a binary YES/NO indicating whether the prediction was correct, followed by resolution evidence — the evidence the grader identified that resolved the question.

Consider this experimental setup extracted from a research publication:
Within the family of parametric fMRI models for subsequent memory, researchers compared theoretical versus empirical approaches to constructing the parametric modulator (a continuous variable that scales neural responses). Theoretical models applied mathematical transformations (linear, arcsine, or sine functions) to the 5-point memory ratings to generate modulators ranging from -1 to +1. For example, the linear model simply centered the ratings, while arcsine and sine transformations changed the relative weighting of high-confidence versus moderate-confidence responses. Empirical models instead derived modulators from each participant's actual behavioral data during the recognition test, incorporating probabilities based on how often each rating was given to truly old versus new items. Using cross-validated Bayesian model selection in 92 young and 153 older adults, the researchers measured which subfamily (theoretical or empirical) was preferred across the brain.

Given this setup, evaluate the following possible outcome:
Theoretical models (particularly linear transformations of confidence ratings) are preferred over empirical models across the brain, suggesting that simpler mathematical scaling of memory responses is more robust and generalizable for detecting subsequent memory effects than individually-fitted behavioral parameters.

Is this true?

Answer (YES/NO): NO